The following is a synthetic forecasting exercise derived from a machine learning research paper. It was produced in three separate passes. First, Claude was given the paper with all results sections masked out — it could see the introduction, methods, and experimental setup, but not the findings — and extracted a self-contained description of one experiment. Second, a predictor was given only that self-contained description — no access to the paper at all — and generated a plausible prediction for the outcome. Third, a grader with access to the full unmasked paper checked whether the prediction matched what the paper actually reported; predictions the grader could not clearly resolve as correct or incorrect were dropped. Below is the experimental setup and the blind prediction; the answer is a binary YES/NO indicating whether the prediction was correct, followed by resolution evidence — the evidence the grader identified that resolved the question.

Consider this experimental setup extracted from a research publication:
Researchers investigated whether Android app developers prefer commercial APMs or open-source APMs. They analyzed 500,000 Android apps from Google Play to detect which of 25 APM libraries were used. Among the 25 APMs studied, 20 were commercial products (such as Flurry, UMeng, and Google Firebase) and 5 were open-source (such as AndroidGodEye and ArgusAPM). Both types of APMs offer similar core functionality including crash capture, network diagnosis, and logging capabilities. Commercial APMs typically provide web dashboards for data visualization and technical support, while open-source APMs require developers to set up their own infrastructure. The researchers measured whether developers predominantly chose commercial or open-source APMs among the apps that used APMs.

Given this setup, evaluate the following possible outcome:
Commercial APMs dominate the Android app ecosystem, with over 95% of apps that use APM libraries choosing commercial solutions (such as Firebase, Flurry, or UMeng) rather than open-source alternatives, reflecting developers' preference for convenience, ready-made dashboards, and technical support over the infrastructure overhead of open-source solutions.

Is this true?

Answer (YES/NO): YES